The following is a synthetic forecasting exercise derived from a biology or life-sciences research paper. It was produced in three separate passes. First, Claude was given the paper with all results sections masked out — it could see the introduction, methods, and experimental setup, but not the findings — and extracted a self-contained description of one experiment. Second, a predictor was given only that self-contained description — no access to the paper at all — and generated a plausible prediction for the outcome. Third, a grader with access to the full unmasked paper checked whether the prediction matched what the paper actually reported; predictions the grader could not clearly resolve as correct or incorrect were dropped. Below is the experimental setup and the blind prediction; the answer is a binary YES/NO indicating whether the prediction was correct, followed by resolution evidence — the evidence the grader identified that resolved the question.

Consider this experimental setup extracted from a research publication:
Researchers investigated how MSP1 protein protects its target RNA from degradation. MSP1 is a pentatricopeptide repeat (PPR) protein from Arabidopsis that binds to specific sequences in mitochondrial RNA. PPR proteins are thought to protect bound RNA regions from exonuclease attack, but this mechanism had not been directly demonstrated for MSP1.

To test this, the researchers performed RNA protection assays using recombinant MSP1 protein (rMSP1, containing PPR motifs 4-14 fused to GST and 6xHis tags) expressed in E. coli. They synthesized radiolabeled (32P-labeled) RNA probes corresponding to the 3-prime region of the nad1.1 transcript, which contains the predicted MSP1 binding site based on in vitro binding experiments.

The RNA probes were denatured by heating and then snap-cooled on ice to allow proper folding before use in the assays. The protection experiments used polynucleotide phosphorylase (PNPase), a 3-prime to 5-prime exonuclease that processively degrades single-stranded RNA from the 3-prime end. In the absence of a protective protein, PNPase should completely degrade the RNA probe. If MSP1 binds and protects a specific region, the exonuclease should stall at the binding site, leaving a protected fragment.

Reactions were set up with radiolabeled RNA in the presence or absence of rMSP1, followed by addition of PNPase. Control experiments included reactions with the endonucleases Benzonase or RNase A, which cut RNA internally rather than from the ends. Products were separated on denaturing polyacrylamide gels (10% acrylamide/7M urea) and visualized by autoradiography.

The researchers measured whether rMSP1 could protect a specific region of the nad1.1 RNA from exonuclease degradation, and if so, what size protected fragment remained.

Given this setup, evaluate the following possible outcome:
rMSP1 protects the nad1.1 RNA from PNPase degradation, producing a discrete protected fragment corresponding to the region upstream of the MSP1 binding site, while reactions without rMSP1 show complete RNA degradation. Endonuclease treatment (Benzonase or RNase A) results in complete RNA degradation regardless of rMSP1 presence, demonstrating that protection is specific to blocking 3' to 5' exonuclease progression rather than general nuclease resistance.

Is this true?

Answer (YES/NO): YES